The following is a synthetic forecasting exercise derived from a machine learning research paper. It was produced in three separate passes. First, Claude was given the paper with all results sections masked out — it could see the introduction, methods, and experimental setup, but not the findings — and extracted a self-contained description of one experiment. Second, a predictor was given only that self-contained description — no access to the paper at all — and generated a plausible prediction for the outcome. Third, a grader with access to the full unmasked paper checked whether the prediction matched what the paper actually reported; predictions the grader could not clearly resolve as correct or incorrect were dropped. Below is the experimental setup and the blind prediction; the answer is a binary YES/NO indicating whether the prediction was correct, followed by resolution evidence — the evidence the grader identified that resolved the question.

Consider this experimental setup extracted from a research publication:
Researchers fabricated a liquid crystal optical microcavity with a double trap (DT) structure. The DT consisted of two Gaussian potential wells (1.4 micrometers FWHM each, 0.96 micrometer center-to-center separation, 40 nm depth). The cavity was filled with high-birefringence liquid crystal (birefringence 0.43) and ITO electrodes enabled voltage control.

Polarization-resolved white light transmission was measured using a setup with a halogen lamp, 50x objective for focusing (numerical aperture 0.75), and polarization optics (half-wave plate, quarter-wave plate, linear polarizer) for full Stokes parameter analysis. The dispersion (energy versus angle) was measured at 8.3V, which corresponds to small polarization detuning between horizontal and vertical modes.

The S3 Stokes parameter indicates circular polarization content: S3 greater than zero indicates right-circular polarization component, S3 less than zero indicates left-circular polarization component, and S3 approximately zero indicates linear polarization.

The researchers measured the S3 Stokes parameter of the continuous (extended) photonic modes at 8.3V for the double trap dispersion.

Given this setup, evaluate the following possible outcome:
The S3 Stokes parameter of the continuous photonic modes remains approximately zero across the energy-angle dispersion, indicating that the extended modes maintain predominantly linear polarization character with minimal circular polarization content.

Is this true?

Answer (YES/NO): NO